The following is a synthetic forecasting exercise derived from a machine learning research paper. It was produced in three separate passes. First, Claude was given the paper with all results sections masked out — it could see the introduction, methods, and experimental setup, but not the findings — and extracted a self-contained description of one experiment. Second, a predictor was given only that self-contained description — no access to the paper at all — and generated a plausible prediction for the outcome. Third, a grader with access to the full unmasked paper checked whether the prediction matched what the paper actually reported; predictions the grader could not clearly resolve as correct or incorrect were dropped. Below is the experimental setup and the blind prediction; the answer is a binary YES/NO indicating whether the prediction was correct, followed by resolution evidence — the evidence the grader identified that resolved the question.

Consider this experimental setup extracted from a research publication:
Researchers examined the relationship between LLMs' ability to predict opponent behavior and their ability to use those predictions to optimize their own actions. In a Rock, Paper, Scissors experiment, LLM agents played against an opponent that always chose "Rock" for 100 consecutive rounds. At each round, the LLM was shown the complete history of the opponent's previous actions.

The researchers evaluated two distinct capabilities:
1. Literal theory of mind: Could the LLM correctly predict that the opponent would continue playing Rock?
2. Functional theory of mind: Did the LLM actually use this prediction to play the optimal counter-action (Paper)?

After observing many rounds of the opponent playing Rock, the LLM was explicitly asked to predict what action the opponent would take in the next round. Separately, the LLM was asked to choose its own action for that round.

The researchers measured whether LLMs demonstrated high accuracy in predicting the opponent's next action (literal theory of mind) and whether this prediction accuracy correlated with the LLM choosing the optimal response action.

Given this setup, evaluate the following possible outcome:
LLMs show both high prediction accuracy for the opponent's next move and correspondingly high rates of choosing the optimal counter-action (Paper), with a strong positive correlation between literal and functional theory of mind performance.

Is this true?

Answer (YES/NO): NO